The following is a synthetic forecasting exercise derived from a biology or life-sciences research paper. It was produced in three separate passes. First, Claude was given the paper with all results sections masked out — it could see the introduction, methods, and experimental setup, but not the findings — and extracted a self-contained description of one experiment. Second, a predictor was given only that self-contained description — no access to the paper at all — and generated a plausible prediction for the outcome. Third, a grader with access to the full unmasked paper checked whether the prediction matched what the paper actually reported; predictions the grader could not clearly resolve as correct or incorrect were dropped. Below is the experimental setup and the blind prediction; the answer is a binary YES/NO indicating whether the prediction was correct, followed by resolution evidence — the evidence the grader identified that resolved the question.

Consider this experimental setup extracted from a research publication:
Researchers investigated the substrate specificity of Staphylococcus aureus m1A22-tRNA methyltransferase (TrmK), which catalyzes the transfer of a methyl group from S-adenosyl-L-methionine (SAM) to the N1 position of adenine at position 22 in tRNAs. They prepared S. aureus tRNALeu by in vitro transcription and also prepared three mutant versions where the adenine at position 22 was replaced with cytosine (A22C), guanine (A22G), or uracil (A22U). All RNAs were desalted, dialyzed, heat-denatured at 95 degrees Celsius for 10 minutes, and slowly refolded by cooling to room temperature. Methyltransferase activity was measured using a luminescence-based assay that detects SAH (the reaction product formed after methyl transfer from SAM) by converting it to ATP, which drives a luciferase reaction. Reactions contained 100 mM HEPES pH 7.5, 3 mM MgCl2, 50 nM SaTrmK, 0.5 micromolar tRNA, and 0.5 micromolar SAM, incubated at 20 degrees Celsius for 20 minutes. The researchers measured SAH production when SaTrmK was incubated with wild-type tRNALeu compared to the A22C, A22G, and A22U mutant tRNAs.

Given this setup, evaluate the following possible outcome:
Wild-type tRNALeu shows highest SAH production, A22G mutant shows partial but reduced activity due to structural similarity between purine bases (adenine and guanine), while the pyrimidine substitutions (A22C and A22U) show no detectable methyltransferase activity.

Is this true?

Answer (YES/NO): NO